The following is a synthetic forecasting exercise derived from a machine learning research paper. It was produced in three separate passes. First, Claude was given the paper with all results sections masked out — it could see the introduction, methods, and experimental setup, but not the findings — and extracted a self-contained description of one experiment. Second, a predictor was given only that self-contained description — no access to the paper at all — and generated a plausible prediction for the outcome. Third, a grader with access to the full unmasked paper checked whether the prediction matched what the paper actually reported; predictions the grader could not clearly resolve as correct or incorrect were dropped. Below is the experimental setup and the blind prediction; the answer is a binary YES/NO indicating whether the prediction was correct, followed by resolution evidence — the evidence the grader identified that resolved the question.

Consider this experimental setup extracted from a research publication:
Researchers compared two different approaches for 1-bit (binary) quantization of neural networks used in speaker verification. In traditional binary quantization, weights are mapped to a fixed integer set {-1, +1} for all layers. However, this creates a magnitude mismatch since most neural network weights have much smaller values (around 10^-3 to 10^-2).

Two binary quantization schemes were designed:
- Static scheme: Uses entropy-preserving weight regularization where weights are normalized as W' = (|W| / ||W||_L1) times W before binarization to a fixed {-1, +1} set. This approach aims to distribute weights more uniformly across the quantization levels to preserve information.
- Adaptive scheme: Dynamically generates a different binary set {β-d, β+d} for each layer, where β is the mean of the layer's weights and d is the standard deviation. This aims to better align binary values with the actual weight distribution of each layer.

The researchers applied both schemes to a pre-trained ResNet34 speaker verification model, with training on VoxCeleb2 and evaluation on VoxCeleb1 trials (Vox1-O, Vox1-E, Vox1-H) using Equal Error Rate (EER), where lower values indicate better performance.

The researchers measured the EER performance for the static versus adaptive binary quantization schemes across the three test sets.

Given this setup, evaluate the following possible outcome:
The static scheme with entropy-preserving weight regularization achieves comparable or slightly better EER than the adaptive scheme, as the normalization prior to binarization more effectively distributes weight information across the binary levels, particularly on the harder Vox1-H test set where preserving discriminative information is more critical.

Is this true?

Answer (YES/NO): NO